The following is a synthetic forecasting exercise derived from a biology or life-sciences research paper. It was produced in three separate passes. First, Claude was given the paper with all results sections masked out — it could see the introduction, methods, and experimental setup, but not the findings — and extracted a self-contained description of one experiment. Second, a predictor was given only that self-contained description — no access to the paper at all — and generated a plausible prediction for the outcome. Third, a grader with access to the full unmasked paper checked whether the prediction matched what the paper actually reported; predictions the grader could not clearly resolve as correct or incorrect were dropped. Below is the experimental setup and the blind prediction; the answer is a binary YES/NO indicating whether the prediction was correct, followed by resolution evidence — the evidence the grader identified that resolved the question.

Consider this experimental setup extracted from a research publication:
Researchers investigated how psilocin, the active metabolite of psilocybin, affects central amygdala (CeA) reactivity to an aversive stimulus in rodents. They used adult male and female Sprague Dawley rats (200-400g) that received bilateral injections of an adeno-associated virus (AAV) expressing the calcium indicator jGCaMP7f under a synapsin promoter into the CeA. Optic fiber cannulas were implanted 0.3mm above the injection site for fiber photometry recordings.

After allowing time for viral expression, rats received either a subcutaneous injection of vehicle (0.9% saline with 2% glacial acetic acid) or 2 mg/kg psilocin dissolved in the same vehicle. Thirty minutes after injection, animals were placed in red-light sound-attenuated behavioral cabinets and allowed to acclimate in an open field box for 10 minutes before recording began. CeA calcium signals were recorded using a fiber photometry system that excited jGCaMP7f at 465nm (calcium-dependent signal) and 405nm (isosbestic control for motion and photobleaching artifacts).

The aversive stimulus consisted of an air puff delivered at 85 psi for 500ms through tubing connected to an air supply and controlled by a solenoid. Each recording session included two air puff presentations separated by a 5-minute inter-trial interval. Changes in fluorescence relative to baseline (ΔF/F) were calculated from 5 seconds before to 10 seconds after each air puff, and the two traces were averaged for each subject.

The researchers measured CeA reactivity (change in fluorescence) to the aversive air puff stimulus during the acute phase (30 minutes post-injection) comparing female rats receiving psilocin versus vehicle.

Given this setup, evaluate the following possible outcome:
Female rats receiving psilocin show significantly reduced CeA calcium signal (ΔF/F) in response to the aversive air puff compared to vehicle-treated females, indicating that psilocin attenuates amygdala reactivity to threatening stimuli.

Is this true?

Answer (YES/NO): NO